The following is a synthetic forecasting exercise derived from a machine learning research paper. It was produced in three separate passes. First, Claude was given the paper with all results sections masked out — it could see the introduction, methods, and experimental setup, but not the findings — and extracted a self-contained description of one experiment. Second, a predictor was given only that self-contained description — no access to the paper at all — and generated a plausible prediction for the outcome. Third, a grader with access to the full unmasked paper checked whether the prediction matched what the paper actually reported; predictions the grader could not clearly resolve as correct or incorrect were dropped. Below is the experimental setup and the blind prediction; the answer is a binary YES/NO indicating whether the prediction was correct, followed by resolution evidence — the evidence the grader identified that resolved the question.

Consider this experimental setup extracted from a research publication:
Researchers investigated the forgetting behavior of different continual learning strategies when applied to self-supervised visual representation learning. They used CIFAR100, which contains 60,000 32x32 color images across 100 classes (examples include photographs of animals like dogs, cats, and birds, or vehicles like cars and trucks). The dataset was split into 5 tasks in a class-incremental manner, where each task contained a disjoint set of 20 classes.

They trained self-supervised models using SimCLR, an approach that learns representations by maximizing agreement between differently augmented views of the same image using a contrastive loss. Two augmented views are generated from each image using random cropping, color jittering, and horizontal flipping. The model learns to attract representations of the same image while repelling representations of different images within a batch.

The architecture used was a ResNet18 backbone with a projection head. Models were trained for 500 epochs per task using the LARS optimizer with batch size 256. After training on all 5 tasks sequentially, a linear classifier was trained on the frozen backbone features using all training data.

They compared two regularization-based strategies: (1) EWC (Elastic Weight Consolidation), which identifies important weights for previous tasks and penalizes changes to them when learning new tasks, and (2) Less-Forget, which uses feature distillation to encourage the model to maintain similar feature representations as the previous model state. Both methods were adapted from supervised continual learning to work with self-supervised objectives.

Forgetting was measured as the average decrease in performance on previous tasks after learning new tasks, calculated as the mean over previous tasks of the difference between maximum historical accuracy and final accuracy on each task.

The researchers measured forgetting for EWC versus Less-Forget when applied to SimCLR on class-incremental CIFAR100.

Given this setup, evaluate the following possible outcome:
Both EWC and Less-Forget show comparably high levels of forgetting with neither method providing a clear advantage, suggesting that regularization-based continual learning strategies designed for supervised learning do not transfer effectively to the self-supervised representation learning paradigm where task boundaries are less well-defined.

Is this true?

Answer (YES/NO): NO